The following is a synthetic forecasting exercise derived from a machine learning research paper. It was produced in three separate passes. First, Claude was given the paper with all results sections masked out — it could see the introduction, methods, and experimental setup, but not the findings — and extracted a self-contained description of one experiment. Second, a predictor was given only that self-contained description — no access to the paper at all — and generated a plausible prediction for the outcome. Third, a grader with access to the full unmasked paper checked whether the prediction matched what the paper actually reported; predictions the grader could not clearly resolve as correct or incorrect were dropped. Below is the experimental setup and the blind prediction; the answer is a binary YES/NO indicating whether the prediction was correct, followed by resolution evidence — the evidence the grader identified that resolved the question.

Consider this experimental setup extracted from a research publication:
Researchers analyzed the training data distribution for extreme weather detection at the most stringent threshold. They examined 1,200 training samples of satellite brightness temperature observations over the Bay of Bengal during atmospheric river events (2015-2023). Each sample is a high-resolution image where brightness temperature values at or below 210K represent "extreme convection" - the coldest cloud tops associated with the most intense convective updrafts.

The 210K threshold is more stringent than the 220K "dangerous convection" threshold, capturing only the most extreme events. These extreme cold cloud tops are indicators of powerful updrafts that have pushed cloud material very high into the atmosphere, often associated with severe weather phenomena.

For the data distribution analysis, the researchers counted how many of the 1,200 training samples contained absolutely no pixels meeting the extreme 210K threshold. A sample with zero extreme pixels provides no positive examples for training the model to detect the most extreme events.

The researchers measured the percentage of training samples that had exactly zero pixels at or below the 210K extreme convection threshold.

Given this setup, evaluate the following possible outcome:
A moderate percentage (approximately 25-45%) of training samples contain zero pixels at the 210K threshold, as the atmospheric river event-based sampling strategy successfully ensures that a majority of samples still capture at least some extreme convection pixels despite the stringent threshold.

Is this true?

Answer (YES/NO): YES